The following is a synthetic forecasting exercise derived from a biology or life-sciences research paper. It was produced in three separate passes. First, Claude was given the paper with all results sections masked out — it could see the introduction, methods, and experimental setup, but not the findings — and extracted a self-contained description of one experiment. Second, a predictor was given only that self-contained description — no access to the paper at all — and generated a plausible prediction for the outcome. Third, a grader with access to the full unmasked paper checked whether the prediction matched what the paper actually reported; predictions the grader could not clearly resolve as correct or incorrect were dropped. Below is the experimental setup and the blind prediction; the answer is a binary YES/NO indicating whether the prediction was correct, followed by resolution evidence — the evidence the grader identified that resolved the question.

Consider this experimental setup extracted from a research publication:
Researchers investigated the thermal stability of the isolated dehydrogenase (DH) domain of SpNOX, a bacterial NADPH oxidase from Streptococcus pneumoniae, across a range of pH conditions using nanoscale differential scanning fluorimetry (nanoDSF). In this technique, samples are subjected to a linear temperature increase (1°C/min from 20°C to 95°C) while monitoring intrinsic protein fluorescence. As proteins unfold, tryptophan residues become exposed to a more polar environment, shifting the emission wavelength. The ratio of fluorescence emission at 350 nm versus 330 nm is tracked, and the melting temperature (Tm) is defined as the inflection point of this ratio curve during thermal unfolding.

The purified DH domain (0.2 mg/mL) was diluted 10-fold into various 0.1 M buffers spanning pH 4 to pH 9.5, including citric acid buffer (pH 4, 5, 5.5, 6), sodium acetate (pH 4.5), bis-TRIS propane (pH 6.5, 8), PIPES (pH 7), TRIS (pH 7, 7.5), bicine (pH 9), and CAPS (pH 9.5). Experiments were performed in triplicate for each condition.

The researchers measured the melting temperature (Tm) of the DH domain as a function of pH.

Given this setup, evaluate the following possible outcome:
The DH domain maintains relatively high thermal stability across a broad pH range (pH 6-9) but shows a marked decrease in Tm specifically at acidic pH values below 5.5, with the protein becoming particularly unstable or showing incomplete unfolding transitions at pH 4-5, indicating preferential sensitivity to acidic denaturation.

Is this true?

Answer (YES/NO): NO